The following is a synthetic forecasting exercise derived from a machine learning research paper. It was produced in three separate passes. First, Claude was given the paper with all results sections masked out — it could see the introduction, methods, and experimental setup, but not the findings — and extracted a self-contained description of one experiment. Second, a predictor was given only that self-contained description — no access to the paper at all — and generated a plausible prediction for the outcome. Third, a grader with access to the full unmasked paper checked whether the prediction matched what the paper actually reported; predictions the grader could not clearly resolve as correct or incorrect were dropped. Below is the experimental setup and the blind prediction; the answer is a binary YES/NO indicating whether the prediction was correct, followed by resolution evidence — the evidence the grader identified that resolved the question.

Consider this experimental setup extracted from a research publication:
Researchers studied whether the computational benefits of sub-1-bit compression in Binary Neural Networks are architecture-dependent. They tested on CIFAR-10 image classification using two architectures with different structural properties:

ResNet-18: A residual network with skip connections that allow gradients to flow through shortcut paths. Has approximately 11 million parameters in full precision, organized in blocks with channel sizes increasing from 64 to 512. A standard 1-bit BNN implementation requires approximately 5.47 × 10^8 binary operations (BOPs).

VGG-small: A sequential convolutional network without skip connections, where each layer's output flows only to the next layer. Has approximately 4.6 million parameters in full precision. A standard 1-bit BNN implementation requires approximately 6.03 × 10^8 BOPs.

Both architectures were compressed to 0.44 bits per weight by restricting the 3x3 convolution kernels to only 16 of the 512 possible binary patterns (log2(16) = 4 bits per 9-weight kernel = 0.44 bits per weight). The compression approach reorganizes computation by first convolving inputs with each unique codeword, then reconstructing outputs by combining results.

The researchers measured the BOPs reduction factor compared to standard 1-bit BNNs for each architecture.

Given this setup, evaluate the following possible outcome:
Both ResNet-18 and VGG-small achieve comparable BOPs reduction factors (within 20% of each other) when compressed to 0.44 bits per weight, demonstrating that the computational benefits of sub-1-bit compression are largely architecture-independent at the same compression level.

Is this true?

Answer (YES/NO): NO